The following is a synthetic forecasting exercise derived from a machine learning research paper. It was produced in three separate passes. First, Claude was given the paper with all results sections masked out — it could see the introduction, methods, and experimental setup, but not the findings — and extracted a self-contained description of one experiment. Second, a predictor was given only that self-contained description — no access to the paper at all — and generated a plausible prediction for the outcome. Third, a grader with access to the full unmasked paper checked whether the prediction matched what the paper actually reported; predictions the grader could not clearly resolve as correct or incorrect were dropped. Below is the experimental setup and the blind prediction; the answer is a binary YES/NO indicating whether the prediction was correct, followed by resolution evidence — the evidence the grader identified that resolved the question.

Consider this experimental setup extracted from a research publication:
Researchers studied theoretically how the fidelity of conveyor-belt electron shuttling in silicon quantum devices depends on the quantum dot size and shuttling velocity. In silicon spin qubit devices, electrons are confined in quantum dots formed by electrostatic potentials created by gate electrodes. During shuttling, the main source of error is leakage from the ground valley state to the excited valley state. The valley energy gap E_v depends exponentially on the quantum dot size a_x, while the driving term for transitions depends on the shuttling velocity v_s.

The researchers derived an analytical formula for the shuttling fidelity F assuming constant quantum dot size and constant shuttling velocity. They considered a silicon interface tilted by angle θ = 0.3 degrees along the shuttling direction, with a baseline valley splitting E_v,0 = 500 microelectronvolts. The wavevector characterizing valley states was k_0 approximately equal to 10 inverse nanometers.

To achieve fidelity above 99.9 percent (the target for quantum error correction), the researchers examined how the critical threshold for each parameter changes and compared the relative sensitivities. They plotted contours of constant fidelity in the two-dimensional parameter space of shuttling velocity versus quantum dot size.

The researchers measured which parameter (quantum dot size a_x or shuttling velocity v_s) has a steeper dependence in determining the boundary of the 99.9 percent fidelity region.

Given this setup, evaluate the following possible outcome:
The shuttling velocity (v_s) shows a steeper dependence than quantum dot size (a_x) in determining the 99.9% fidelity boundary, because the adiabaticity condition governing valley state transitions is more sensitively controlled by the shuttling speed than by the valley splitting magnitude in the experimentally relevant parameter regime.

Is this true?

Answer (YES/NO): NO